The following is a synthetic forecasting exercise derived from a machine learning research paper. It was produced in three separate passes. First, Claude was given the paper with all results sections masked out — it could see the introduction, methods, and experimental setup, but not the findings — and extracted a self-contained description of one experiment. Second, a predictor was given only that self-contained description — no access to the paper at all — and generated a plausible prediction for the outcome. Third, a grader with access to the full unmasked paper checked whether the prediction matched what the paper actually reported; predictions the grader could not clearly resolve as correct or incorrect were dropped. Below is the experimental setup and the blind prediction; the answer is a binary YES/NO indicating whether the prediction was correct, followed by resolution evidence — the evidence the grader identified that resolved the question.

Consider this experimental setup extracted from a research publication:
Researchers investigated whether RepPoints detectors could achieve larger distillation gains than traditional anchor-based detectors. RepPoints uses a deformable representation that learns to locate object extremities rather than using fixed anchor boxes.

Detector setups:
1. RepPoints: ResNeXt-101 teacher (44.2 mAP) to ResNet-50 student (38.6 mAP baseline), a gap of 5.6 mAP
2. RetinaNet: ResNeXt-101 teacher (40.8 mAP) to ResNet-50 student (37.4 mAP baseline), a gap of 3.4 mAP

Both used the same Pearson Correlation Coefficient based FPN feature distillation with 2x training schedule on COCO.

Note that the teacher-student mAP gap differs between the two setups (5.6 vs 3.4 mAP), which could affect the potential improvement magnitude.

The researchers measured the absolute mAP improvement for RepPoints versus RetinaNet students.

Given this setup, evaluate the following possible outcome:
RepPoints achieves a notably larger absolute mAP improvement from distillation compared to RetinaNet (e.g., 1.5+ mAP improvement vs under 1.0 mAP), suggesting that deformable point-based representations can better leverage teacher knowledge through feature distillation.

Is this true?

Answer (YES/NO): NO